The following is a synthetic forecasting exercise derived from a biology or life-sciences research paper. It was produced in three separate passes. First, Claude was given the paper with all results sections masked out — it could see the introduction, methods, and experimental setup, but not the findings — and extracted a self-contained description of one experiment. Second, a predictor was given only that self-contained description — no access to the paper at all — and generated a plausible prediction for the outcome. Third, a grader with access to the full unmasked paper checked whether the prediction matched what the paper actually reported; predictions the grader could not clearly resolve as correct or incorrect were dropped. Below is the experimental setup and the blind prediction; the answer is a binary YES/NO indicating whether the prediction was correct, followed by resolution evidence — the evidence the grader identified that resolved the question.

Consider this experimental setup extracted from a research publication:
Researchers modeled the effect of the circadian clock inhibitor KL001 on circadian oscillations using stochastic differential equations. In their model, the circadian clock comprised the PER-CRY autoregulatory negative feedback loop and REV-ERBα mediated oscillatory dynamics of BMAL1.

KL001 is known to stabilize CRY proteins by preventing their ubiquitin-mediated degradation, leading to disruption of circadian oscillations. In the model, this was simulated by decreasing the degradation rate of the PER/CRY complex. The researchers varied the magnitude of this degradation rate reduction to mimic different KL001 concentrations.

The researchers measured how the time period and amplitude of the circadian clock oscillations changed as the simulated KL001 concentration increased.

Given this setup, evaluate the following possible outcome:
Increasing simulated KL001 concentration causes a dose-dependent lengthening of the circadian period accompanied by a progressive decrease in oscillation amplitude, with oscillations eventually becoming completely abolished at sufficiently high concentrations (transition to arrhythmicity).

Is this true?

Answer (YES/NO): NO